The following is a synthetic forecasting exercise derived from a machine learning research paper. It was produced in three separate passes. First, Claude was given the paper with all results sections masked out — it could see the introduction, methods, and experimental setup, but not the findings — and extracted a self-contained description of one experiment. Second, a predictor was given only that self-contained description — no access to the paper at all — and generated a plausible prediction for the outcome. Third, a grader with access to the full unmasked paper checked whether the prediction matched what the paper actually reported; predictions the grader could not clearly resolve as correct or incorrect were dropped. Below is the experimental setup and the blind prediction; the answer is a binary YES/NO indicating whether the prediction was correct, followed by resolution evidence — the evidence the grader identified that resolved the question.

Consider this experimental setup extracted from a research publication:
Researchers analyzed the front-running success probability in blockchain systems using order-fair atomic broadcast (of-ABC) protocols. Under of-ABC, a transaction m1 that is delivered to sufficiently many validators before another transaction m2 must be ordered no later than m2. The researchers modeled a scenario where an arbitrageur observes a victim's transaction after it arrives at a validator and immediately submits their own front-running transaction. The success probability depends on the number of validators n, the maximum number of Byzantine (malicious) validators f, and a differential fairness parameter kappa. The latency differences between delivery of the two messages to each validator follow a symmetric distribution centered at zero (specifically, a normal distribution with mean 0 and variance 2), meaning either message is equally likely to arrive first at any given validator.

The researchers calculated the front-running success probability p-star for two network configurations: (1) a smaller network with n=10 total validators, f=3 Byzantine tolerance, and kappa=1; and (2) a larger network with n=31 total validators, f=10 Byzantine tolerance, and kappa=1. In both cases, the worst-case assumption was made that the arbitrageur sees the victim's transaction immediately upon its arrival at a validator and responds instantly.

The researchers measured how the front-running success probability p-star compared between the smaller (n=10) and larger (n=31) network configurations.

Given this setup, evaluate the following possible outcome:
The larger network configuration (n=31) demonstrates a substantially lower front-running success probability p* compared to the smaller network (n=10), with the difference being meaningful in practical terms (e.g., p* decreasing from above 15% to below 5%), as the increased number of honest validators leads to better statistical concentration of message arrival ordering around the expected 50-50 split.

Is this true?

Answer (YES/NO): NO